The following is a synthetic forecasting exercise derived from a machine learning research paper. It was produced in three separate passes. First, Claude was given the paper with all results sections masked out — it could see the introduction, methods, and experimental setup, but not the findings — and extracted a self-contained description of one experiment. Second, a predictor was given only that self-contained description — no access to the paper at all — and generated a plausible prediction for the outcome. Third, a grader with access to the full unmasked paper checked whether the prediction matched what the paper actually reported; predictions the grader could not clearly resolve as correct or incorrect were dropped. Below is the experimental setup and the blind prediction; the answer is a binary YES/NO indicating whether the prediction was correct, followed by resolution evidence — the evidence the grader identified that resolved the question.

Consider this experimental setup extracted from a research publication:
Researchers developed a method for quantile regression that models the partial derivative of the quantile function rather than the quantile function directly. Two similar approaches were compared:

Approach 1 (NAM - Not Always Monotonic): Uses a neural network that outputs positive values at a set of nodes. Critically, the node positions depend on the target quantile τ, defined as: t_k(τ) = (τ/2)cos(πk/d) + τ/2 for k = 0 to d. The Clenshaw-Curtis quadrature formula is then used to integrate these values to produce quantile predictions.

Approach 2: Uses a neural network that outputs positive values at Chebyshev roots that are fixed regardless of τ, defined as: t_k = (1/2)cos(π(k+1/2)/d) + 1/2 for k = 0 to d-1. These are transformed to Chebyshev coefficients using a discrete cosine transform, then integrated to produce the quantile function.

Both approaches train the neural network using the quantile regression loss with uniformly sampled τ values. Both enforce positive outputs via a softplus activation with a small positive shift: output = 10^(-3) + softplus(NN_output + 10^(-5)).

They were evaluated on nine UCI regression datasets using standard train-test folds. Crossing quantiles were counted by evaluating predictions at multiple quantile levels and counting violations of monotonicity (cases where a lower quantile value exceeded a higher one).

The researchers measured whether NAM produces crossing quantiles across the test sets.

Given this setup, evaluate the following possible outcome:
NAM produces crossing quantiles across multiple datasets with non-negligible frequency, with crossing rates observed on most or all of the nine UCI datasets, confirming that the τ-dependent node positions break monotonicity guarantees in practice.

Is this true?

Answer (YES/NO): YES